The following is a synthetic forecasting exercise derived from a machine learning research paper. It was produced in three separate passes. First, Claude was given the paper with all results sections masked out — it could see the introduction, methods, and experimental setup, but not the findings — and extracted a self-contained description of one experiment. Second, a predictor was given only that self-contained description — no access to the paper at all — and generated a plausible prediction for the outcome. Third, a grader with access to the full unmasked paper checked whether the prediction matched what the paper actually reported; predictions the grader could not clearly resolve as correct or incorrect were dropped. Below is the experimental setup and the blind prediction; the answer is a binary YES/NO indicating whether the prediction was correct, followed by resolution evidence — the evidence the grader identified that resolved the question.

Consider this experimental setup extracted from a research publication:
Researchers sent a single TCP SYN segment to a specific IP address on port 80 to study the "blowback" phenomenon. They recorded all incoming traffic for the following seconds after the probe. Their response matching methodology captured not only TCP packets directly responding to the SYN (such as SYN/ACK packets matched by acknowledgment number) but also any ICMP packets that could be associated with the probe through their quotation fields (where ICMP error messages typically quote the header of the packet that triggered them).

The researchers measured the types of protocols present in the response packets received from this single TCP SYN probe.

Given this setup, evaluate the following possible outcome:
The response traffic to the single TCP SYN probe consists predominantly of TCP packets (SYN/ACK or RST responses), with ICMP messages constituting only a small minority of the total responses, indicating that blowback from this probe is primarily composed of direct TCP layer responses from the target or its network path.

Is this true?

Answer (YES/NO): NO